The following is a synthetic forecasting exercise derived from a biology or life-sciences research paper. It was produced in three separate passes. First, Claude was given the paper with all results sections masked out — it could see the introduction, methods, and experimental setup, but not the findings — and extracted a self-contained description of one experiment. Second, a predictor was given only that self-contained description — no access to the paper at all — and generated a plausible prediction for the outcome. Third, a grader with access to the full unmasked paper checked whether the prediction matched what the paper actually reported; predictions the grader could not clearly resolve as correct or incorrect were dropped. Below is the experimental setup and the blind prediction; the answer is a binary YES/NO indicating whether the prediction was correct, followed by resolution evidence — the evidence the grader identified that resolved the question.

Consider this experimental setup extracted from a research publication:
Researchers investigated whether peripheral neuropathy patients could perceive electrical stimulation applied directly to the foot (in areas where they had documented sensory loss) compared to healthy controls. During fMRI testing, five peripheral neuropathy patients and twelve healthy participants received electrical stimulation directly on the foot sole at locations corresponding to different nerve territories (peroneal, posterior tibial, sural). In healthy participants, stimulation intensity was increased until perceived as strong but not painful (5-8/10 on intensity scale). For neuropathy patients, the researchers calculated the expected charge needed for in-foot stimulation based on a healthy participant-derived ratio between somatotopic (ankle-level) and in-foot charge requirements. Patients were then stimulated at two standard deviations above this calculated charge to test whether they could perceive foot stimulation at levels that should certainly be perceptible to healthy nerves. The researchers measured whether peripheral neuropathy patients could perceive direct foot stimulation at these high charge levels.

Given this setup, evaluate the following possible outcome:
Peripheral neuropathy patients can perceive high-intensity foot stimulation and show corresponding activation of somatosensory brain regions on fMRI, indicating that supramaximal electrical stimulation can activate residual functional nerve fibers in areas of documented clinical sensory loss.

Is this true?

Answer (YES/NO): NO